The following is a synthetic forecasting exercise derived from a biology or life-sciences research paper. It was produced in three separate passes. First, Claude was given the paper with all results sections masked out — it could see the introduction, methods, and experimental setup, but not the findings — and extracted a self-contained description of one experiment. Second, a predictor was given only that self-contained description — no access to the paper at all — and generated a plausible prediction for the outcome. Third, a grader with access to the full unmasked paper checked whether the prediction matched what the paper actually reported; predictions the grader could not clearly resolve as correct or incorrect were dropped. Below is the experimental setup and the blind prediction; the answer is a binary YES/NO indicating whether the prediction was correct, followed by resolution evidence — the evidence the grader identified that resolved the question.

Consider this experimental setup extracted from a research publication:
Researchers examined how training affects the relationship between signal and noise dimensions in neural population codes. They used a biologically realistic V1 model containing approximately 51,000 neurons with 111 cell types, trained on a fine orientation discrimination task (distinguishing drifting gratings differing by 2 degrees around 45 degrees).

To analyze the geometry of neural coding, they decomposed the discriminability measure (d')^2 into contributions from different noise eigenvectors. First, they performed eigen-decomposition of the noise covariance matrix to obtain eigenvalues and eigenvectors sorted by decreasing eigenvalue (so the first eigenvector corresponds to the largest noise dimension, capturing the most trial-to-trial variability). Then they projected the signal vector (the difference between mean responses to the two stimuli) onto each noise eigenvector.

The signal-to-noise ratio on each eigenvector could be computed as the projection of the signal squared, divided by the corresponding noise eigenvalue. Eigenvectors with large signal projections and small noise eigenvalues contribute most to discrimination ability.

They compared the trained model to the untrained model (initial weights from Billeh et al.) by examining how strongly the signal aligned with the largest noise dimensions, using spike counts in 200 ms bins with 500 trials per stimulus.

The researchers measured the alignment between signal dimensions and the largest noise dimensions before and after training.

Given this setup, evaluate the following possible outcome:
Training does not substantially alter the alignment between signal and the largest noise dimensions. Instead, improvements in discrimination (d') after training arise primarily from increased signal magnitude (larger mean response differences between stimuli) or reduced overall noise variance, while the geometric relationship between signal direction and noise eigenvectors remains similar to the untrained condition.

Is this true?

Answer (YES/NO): NO